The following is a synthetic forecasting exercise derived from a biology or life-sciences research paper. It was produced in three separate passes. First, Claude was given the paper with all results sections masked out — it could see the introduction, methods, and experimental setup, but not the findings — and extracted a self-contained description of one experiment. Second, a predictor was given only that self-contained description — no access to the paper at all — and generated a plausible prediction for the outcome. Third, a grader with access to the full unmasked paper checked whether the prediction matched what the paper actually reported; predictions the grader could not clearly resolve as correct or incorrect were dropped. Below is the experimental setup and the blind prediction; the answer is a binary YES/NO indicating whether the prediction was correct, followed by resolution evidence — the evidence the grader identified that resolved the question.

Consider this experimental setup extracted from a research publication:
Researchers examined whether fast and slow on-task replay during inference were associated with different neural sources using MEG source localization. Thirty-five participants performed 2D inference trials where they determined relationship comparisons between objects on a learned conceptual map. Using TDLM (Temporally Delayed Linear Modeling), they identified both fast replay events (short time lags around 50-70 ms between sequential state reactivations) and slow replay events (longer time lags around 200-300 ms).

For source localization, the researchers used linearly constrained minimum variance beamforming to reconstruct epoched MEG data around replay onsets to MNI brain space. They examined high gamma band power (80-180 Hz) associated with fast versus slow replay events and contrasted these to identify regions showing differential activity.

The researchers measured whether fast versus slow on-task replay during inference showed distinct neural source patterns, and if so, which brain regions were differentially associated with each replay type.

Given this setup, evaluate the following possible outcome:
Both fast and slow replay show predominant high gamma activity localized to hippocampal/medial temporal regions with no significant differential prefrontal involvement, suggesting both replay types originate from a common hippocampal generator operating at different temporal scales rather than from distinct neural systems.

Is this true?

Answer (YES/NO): NO